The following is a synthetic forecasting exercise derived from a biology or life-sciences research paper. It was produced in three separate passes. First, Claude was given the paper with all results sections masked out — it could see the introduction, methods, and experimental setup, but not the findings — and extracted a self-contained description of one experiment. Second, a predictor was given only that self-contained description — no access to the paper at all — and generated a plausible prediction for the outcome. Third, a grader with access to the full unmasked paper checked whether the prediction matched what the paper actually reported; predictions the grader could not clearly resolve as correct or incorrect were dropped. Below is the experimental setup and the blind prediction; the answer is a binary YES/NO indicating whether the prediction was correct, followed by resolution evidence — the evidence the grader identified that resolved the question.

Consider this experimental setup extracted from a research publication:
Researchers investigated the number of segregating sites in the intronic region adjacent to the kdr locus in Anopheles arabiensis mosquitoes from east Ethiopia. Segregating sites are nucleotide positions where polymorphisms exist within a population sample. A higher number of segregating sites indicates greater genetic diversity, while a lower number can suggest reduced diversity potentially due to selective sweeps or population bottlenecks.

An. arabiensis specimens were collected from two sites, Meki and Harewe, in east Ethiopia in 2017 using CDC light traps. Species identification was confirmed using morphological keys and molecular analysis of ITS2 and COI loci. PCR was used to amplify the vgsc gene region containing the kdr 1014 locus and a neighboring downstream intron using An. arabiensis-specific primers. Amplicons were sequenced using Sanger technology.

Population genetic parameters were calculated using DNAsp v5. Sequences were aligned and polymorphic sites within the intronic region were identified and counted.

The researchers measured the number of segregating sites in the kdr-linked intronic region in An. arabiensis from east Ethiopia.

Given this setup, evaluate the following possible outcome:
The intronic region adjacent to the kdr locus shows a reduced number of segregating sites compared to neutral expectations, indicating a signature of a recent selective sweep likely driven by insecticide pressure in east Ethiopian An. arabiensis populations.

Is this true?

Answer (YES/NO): YES